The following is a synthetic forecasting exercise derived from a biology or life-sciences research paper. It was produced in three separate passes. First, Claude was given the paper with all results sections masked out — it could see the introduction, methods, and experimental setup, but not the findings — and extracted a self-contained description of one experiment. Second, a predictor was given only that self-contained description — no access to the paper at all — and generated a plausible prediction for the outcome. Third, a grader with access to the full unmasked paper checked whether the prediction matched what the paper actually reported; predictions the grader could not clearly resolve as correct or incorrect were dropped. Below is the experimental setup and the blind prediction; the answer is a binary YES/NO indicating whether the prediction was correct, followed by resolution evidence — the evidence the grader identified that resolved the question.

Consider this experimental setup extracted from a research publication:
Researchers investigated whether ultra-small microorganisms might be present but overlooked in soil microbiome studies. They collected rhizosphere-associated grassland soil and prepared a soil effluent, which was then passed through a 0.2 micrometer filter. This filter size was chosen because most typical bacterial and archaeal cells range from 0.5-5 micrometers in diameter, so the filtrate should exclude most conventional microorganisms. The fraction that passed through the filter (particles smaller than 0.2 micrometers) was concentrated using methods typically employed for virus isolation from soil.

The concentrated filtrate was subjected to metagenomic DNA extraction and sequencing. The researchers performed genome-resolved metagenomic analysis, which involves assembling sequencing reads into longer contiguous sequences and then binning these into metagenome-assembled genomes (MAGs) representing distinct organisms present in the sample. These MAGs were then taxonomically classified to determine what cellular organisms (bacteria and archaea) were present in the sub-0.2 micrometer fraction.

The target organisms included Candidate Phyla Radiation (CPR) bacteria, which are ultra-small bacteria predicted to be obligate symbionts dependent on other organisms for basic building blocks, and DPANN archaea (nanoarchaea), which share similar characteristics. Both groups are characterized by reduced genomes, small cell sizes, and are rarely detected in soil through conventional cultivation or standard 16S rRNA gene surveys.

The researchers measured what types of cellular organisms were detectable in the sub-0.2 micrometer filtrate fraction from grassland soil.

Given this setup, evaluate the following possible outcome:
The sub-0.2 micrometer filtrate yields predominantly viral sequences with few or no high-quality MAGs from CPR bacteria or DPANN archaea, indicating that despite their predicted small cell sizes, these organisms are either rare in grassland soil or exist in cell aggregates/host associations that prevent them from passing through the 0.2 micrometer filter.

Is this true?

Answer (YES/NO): NO